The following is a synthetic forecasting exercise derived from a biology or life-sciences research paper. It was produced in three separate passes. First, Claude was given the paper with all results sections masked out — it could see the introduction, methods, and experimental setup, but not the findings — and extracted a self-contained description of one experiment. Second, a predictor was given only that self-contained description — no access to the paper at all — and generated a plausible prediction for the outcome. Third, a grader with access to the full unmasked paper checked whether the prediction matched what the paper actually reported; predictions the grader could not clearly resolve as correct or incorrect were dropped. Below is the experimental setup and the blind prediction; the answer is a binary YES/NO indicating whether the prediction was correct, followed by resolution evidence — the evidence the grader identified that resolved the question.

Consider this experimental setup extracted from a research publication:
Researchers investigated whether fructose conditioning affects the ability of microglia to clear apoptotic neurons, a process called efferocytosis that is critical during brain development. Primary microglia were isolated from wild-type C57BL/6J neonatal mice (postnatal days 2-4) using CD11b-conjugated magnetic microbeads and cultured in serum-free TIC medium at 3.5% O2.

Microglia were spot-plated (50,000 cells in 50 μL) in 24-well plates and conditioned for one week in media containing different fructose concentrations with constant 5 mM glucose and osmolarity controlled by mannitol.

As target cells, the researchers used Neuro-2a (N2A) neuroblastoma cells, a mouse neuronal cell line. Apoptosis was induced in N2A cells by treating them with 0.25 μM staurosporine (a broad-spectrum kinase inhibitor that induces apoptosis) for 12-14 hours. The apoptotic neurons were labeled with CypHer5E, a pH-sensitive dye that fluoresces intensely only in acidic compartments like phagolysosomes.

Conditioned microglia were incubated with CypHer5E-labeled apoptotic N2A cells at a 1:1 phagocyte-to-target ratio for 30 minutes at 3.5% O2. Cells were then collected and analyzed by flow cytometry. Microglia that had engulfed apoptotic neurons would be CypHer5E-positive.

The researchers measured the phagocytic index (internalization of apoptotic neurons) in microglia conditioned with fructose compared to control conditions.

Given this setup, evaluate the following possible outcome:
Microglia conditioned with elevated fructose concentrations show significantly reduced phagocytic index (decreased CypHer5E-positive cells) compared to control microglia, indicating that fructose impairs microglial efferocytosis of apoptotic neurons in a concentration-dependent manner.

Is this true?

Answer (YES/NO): NO